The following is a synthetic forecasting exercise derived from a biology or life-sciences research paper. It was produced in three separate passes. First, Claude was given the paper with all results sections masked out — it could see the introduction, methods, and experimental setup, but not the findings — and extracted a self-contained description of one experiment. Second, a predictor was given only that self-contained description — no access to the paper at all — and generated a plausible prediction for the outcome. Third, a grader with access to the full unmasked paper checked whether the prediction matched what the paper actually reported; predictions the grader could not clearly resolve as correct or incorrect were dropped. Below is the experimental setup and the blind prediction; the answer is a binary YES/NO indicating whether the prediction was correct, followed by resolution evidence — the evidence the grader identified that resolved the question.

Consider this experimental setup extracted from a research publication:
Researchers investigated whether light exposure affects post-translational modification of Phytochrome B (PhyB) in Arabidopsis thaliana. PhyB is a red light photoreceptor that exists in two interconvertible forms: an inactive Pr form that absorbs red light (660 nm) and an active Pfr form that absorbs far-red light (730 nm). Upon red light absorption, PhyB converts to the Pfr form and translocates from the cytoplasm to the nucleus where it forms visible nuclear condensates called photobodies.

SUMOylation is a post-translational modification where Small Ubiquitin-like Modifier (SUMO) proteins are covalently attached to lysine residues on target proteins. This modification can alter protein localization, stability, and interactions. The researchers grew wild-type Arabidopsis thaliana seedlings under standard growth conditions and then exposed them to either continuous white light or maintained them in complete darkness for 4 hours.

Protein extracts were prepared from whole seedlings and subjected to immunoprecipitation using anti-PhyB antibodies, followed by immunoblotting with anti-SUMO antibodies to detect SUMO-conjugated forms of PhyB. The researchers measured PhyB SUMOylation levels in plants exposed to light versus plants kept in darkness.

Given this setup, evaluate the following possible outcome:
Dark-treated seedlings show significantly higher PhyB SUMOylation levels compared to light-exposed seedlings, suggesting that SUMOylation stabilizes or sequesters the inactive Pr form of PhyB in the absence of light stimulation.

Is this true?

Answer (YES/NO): NO